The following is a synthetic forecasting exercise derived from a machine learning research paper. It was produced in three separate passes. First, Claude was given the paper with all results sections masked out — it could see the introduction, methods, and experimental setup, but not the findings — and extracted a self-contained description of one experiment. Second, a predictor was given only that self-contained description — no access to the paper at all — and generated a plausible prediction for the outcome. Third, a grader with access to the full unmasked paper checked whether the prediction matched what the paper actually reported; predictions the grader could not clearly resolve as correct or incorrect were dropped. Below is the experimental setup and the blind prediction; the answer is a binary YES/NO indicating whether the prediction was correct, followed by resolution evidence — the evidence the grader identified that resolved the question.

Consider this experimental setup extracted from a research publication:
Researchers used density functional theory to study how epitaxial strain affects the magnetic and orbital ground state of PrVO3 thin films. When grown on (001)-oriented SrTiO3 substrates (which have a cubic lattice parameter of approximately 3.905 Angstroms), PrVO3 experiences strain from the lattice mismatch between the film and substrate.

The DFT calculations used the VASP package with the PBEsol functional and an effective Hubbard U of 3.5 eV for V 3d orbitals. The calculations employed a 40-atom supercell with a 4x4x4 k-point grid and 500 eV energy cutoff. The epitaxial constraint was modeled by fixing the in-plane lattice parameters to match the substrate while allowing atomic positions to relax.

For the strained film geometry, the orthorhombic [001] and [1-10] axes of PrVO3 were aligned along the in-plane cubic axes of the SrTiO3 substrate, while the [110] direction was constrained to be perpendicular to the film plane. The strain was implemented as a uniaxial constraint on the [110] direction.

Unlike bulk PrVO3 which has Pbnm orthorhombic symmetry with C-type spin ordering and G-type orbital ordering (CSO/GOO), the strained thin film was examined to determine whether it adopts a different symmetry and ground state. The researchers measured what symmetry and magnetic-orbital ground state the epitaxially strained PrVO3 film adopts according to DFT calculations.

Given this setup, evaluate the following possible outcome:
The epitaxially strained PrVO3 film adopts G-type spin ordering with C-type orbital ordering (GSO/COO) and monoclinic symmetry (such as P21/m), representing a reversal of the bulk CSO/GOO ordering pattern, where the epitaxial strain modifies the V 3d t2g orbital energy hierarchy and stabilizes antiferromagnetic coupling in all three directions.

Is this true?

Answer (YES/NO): YES